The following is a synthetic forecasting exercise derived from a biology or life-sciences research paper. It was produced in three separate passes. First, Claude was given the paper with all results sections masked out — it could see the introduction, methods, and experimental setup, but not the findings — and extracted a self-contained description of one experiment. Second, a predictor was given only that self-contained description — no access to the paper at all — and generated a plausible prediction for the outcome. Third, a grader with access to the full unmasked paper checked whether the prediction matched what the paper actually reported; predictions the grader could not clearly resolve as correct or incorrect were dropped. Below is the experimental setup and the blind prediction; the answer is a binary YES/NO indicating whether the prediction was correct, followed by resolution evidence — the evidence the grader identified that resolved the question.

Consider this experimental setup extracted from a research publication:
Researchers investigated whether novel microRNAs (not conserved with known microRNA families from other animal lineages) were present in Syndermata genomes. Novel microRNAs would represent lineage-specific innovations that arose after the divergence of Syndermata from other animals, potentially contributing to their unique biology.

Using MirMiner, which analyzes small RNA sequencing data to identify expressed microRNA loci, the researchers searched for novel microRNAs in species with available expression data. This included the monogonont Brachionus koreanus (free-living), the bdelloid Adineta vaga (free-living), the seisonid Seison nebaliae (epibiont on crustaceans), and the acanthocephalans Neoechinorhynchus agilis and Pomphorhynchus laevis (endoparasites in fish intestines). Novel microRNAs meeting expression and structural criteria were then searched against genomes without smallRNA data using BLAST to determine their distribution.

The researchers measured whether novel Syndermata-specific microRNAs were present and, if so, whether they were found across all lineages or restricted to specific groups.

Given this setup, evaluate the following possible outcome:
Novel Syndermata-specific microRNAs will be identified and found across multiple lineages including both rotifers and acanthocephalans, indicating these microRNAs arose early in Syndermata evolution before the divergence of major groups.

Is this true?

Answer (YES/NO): YES